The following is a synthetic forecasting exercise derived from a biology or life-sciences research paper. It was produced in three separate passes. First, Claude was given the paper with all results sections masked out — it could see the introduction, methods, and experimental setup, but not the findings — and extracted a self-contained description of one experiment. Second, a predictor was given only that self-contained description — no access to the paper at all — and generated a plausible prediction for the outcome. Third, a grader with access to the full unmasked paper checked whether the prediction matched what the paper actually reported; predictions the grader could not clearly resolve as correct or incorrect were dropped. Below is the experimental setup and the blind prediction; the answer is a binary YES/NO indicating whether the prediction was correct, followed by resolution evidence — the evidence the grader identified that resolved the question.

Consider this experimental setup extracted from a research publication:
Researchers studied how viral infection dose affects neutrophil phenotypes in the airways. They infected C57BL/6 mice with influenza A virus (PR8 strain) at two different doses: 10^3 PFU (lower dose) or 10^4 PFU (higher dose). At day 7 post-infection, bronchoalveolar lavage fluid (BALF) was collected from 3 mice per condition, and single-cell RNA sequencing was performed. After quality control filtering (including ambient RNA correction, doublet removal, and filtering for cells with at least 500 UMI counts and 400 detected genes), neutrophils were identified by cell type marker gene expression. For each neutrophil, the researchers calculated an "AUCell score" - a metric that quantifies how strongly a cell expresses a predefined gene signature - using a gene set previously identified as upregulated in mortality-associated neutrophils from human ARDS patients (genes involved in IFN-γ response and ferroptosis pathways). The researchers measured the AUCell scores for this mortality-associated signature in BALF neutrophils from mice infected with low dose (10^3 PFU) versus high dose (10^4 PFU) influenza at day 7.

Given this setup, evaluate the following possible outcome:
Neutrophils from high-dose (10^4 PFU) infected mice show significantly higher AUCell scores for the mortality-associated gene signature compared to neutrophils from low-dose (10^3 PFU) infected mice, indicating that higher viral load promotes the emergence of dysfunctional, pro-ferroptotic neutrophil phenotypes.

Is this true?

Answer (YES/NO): YES